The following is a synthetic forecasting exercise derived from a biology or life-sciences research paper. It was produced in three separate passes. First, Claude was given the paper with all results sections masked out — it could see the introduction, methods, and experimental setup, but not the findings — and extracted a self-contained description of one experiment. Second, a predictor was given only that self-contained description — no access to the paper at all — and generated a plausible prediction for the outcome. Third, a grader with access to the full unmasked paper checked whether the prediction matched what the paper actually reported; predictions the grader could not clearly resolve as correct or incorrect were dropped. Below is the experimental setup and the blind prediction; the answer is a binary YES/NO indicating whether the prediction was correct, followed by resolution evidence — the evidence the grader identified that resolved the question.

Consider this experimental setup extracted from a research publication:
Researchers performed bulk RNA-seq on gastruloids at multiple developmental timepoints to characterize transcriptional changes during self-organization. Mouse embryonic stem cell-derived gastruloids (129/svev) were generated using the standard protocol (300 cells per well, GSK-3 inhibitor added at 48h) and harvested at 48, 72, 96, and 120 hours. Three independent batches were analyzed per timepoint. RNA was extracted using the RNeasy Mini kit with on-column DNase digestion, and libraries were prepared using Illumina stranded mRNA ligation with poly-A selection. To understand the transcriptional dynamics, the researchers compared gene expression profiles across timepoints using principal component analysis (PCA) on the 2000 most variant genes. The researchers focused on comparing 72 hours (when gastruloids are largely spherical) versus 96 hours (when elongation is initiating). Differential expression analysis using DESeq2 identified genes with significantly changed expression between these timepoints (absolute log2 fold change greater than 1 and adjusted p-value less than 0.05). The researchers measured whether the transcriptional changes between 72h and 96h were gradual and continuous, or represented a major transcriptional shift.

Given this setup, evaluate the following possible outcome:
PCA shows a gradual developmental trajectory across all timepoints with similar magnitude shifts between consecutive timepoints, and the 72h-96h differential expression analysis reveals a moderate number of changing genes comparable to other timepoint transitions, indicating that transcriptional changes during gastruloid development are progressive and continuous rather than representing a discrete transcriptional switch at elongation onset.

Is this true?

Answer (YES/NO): NO